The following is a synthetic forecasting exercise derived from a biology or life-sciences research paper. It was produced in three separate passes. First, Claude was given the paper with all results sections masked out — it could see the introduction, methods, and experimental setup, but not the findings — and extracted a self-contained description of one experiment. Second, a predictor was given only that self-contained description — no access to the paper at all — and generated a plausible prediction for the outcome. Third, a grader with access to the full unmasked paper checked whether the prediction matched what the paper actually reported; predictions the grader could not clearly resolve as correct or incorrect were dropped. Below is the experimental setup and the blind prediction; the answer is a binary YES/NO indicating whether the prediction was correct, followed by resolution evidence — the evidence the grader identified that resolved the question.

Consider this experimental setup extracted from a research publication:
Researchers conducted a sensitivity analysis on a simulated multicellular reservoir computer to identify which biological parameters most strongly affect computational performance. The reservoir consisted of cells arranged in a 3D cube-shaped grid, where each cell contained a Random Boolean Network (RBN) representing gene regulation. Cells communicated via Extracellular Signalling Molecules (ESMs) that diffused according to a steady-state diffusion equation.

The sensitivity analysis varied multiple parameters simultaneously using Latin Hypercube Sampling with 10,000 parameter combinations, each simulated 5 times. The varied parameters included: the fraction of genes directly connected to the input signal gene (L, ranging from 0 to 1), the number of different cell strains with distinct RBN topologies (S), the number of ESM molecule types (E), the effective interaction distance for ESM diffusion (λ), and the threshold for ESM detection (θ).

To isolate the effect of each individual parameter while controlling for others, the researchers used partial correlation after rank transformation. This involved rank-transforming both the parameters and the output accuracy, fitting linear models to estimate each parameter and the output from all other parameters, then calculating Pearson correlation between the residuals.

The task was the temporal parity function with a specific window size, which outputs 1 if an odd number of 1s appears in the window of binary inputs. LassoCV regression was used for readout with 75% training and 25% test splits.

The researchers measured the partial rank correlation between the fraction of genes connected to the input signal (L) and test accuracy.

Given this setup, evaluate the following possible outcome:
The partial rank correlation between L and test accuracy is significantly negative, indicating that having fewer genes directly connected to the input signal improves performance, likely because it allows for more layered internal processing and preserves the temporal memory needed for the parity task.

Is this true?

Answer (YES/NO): NO